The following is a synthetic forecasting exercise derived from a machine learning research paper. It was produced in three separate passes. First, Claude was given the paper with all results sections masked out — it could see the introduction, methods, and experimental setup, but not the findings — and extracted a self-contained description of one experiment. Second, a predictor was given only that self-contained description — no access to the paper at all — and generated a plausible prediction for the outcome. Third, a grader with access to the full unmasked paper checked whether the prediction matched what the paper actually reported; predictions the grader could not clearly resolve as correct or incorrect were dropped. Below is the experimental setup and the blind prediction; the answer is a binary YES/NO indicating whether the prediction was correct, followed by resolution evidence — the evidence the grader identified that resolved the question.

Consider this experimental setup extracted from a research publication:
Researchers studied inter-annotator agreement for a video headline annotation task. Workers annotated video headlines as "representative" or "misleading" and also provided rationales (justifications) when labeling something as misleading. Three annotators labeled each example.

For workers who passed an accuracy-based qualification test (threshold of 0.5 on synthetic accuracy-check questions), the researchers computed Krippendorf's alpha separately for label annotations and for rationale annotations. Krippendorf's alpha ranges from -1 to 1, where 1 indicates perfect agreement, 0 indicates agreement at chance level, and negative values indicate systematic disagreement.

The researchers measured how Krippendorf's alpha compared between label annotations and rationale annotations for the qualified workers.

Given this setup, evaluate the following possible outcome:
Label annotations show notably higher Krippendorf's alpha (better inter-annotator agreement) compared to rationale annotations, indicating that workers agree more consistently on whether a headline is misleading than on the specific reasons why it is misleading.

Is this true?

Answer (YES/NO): YES